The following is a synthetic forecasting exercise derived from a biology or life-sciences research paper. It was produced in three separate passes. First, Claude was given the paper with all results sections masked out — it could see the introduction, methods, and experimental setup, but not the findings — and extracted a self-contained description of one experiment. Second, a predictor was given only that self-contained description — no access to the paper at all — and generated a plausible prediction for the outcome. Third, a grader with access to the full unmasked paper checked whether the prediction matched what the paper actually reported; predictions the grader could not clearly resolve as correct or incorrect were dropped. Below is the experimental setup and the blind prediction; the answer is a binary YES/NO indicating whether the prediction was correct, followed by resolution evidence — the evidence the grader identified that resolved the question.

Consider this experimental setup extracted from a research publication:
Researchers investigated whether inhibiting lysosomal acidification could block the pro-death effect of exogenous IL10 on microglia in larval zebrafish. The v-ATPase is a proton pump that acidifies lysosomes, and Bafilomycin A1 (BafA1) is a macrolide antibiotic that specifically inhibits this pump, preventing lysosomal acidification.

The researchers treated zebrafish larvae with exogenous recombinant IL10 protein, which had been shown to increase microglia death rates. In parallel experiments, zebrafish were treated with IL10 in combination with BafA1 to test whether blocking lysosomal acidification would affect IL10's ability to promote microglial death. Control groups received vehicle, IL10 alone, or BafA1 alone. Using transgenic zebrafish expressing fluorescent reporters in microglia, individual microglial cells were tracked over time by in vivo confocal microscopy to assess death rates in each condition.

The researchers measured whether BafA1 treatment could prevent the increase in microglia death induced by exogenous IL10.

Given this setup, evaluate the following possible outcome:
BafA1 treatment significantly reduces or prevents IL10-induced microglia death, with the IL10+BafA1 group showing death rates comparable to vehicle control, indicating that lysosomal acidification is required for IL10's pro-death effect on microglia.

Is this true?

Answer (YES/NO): YES